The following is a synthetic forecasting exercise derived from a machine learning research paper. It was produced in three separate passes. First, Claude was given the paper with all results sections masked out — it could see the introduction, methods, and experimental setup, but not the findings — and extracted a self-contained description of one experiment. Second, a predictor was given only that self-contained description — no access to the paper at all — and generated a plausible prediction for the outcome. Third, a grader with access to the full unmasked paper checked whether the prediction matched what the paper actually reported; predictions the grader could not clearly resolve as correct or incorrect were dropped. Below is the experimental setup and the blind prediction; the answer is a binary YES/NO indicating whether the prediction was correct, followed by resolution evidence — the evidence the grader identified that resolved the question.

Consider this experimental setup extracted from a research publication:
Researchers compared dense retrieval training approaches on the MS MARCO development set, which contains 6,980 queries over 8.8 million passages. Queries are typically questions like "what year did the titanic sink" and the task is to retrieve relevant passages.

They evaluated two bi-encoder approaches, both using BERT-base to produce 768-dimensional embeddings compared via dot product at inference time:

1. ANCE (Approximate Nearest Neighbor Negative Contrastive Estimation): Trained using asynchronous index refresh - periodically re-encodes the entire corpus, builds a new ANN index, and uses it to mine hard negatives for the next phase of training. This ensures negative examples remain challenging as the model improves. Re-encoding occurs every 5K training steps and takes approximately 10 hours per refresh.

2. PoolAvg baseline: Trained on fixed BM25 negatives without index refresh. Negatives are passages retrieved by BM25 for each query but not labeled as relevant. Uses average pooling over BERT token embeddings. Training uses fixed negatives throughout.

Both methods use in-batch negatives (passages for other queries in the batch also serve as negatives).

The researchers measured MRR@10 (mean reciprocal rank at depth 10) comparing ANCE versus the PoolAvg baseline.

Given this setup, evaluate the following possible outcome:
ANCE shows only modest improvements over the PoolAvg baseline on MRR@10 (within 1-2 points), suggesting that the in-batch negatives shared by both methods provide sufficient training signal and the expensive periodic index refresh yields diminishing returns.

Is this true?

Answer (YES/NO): YES